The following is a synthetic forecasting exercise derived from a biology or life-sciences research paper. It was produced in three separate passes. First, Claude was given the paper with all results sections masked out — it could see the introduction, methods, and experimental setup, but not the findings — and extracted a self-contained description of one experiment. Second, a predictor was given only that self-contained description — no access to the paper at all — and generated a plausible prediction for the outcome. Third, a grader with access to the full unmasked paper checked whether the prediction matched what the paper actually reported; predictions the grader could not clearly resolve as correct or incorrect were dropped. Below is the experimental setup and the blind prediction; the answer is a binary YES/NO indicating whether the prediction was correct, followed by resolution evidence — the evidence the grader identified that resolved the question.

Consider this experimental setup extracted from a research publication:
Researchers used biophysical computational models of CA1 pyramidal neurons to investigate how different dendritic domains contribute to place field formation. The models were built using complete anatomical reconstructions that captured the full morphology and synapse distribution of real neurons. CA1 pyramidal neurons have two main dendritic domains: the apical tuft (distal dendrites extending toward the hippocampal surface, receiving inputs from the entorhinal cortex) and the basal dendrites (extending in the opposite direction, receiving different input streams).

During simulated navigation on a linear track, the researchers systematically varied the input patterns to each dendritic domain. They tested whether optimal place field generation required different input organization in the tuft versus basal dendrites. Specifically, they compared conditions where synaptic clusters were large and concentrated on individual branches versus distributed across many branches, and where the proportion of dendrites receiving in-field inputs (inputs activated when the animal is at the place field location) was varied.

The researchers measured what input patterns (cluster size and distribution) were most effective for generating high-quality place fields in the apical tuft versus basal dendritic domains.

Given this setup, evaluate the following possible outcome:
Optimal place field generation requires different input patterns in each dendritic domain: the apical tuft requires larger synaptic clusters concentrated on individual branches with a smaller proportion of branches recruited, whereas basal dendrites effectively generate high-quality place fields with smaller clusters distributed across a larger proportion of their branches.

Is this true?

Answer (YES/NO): YES